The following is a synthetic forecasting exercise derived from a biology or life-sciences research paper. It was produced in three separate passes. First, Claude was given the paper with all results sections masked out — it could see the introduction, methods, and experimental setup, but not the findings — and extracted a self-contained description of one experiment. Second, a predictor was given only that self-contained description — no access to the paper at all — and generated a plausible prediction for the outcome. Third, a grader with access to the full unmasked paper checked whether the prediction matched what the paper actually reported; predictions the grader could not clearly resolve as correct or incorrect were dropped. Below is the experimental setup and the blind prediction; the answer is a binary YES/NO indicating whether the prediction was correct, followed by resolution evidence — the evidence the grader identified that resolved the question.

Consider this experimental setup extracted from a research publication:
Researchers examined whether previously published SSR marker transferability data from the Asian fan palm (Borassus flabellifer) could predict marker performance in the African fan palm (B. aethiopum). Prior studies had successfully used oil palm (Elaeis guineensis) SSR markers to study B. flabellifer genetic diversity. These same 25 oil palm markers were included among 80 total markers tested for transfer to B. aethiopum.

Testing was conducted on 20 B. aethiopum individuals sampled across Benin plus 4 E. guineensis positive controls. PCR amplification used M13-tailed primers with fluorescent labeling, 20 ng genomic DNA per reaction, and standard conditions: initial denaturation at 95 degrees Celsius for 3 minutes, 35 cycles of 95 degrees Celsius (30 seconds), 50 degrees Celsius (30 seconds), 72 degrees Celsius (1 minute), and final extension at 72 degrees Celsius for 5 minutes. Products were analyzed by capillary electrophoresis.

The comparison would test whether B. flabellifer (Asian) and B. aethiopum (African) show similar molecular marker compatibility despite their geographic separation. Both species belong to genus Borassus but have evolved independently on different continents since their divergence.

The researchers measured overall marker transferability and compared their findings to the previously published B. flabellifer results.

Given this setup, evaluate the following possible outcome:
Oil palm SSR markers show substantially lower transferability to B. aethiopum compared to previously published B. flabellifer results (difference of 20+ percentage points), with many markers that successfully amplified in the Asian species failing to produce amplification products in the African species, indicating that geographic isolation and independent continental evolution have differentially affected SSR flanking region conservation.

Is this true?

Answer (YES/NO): YES